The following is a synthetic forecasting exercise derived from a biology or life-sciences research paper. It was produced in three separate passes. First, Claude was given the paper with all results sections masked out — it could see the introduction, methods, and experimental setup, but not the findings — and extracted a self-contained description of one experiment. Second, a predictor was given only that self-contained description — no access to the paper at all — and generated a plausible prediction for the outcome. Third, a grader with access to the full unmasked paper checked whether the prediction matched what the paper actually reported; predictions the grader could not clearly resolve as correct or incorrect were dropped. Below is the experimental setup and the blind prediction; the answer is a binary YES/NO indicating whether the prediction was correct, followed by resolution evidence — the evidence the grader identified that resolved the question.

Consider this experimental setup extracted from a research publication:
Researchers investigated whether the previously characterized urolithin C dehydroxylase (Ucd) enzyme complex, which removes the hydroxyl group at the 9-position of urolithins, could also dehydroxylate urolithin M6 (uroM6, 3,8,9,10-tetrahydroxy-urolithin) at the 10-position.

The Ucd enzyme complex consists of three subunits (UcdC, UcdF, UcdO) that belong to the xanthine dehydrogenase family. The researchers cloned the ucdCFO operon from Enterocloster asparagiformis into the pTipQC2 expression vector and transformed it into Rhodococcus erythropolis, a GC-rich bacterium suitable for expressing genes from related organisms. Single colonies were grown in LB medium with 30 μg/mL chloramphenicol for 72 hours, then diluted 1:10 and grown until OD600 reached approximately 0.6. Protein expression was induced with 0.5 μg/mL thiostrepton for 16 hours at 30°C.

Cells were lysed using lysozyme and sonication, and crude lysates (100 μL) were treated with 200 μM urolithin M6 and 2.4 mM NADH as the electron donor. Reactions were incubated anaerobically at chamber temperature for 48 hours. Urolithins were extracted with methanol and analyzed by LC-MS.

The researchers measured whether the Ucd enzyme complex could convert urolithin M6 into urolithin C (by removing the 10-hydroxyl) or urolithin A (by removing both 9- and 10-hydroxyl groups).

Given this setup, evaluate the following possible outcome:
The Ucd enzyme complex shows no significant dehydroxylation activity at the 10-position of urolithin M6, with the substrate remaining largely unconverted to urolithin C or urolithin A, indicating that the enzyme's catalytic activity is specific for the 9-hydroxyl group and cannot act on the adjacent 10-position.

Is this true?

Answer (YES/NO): YES